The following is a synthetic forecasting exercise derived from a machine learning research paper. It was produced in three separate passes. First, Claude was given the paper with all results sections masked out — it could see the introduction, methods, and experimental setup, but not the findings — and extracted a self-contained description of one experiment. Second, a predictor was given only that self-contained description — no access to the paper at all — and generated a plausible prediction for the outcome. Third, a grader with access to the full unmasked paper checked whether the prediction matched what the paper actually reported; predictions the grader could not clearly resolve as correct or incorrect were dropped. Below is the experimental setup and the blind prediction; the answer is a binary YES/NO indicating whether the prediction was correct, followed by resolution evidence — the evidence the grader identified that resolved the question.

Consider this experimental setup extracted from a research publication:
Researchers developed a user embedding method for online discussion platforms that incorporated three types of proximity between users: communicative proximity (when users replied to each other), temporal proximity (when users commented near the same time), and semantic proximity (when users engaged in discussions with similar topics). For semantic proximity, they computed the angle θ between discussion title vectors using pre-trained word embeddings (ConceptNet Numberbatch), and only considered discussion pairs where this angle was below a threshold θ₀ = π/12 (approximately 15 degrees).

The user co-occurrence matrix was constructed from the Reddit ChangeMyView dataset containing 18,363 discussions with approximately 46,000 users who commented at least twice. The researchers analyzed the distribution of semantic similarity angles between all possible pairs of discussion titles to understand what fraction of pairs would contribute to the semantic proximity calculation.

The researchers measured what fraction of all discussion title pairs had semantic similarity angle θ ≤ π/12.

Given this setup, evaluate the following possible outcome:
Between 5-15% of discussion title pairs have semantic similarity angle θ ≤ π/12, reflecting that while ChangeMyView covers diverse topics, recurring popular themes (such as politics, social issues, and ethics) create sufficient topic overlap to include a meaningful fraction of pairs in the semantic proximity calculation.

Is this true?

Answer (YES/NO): NO